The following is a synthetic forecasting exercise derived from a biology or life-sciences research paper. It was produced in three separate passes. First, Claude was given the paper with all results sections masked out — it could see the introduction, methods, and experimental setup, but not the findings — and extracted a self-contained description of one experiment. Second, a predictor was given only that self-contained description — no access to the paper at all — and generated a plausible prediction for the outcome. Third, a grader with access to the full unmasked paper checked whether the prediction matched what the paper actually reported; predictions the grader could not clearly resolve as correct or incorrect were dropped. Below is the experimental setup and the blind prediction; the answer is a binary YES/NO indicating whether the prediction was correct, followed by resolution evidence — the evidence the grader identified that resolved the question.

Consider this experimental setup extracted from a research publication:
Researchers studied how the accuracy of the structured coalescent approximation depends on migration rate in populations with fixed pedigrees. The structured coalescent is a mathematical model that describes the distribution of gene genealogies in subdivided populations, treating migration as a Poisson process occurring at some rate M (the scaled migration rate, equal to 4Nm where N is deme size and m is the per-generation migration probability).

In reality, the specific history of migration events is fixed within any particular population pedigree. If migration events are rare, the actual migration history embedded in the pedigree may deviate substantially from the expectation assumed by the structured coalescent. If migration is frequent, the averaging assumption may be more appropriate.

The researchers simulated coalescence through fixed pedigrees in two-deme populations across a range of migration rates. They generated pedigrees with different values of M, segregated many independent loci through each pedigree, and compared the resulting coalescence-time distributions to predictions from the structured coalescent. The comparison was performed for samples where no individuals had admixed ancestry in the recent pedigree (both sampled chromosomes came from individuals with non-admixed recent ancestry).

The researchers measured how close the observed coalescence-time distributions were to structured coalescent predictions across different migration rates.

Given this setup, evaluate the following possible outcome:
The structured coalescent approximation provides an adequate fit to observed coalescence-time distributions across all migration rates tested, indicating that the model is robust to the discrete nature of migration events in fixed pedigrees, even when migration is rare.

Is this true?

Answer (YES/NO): NO